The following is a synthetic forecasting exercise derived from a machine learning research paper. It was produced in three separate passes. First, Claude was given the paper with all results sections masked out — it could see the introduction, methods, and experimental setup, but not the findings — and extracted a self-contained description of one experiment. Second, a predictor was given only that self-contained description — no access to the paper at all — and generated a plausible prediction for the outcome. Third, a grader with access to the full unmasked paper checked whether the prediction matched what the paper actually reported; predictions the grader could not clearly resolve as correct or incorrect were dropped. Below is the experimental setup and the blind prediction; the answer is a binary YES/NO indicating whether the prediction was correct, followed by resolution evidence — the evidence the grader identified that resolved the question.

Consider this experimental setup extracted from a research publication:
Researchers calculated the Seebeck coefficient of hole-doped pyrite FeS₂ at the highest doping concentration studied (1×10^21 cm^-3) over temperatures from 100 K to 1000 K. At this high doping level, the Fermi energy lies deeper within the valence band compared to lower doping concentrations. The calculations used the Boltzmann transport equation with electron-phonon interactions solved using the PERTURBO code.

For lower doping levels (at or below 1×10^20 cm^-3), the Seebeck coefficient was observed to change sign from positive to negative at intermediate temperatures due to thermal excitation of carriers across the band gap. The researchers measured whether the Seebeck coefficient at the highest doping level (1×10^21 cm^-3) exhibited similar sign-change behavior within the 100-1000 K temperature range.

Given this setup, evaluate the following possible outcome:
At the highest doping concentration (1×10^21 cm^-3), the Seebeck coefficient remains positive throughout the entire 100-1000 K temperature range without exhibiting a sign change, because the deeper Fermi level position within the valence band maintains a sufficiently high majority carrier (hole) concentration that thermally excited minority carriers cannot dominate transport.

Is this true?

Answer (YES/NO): YES